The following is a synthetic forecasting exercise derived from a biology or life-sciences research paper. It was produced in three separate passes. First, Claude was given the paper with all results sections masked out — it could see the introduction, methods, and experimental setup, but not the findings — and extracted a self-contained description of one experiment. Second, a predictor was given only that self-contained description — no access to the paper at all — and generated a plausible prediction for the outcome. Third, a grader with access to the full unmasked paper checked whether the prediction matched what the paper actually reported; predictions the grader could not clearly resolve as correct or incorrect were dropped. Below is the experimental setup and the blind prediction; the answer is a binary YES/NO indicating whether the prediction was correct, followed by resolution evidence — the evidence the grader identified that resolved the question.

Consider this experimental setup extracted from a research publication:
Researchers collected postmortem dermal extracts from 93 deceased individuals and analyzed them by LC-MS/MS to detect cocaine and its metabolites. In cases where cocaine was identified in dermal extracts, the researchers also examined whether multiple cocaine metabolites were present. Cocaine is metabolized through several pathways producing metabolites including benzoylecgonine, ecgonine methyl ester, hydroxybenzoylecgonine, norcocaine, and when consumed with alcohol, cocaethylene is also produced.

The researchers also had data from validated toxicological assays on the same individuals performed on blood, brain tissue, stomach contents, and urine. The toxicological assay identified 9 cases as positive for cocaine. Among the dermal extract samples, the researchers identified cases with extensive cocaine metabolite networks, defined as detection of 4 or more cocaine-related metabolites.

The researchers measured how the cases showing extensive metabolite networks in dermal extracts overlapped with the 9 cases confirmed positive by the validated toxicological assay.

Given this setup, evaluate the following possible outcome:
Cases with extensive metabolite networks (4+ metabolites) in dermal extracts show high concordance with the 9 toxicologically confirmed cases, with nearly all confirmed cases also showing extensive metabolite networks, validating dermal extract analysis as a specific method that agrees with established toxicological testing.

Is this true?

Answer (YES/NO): NO